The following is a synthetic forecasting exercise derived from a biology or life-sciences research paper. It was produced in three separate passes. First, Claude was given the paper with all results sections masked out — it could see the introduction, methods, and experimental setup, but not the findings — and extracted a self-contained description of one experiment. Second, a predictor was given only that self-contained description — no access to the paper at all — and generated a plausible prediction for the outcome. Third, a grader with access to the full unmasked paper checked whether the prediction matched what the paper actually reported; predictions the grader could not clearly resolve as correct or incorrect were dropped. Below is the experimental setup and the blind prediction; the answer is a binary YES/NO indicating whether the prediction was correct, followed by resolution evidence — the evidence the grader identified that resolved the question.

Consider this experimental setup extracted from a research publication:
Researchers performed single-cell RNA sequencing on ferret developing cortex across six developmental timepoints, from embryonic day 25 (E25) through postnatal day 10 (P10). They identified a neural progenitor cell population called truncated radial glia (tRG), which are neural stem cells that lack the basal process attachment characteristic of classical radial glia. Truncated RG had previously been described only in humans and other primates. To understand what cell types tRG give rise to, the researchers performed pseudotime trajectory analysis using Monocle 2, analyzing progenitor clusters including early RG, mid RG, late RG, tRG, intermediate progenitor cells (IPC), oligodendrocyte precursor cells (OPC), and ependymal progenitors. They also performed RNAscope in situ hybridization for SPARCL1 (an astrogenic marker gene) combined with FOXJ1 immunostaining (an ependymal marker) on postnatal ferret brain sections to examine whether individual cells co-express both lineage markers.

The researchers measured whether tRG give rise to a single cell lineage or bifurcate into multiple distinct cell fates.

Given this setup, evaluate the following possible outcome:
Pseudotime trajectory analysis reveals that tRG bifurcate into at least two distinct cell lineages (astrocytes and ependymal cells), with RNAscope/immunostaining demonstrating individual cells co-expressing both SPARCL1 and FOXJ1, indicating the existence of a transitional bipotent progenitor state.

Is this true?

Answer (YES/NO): NO